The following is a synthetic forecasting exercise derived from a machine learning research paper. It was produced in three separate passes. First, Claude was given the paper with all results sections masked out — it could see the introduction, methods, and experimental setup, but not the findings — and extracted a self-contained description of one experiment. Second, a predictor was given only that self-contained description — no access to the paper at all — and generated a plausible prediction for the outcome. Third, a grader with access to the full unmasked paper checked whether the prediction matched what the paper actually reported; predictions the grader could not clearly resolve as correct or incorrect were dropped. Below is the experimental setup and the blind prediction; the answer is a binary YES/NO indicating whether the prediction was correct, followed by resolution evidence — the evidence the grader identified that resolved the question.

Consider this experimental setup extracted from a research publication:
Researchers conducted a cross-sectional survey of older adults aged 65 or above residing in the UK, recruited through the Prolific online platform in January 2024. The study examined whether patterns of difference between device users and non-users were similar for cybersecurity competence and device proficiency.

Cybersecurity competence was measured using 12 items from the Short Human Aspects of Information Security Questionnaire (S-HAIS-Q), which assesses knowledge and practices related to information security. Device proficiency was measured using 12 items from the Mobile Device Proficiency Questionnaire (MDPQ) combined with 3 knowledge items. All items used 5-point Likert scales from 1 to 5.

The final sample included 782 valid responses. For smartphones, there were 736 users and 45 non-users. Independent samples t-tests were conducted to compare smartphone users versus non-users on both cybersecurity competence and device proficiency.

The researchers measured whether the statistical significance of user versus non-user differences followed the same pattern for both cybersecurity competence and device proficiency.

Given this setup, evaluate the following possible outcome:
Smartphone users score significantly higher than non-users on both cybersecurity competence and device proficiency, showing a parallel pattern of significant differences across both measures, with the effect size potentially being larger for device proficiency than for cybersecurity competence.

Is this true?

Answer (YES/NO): NO